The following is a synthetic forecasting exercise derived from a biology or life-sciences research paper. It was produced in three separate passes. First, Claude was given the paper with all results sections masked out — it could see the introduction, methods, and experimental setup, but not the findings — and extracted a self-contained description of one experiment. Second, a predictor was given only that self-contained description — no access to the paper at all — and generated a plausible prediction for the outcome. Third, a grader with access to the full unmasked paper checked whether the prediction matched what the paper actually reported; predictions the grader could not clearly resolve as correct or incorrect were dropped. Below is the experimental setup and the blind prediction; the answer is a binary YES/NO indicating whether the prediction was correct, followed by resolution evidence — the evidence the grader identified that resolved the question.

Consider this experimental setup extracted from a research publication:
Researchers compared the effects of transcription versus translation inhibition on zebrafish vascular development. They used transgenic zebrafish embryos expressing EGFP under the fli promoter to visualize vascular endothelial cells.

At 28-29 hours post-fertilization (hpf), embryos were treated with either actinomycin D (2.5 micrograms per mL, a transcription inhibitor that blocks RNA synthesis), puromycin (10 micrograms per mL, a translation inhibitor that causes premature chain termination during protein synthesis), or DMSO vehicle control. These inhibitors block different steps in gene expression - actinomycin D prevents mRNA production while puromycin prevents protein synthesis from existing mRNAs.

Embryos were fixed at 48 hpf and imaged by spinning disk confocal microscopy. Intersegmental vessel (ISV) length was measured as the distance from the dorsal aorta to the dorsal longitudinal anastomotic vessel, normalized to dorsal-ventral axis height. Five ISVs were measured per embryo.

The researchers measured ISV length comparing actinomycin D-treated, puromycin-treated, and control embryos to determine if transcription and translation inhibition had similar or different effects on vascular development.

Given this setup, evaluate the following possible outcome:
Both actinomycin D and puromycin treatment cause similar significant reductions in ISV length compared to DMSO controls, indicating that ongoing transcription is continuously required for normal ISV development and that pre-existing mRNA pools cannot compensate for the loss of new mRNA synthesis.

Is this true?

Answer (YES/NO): YES